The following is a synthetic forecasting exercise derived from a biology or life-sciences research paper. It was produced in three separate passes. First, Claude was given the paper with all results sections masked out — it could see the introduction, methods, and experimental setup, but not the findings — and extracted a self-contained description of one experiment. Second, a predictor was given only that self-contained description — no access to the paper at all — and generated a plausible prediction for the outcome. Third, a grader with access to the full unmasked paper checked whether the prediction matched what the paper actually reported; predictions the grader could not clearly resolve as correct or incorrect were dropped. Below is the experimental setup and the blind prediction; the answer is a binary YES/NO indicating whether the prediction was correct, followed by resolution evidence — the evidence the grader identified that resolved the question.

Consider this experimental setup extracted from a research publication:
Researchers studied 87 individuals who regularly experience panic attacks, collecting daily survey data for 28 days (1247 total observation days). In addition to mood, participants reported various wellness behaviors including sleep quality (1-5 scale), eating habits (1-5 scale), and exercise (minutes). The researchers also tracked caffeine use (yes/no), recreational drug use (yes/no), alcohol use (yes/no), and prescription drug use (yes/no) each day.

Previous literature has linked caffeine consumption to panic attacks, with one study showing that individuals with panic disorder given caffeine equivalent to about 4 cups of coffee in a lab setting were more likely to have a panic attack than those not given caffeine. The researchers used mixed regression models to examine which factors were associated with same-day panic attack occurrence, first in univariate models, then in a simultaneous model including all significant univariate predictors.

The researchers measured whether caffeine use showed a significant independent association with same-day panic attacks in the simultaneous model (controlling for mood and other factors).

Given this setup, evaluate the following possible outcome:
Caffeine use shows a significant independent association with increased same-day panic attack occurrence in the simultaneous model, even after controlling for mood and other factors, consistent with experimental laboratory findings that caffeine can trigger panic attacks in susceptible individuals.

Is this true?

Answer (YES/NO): NO